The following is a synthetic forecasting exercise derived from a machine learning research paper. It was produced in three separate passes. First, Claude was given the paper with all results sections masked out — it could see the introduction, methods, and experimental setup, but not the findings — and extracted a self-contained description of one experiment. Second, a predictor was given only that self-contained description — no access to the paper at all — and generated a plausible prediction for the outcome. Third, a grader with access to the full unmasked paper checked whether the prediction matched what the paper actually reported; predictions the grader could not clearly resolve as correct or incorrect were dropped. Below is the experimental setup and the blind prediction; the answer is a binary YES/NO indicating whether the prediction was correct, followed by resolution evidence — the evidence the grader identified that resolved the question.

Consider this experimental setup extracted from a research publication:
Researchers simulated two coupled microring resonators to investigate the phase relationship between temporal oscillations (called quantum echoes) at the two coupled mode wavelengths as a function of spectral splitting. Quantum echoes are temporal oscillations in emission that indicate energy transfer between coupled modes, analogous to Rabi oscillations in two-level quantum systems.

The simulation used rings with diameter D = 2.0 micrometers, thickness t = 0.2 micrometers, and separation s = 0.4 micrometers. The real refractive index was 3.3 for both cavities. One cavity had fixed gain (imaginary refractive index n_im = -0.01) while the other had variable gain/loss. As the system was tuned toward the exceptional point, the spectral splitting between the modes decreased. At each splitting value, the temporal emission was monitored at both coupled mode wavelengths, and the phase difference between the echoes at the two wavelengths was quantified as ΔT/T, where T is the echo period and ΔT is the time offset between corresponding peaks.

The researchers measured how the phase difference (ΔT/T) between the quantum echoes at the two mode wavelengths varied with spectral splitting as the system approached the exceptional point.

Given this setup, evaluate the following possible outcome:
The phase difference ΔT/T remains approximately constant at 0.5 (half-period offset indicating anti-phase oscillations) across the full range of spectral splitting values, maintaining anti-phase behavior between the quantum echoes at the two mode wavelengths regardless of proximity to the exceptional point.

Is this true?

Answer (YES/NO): NO